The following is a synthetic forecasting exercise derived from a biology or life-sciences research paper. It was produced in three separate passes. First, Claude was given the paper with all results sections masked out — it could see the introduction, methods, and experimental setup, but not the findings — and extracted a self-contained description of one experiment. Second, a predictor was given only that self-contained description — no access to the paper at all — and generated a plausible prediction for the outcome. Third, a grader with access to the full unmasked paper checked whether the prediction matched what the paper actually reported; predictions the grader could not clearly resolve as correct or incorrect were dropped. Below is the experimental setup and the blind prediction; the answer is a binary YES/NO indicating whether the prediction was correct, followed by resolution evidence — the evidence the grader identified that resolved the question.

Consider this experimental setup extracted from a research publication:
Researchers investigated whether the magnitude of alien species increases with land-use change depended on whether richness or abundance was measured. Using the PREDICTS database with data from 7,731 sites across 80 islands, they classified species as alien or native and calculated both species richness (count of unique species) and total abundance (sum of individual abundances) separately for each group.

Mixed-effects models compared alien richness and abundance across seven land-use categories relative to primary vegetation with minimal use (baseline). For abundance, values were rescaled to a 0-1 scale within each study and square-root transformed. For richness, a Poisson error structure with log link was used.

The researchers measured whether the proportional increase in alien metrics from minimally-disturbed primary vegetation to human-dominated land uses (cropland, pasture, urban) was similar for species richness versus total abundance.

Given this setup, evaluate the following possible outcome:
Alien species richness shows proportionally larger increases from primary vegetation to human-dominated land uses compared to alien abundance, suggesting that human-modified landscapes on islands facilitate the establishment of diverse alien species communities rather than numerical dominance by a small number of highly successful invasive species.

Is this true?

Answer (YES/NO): NO